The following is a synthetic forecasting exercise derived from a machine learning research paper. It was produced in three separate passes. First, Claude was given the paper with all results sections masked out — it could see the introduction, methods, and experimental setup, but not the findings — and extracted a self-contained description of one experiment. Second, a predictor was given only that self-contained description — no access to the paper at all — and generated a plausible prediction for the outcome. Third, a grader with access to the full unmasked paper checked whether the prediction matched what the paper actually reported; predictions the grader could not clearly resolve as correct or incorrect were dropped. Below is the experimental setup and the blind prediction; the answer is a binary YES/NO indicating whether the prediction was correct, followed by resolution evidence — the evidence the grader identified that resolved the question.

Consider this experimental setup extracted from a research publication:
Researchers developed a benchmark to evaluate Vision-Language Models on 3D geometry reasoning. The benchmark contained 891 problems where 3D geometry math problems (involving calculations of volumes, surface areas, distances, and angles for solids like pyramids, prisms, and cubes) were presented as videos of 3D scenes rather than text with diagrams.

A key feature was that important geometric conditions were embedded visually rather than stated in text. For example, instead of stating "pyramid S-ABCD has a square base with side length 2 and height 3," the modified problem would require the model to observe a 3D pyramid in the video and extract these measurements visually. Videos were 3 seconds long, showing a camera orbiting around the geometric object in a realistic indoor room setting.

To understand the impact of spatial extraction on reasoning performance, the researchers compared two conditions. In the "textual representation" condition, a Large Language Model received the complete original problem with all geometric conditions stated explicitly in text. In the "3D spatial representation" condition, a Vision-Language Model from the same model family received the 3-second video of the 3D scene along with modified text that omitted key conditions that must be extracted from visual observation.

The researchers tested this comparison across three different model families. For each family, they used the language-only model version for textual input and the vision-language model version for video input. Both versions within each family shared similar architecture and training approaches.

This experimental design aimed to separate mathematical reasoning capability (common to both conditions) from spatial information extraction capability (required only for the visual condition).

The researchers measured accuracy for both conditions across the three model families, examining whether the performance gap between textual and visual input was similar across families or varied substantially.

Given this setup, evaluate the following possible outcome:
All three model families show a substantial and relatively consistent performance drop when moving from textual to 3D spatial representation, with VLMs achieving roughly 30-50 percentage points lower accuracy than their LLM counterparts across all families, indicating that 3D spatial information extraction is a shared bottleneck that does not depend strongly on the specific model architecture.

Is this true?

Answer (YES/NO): NO